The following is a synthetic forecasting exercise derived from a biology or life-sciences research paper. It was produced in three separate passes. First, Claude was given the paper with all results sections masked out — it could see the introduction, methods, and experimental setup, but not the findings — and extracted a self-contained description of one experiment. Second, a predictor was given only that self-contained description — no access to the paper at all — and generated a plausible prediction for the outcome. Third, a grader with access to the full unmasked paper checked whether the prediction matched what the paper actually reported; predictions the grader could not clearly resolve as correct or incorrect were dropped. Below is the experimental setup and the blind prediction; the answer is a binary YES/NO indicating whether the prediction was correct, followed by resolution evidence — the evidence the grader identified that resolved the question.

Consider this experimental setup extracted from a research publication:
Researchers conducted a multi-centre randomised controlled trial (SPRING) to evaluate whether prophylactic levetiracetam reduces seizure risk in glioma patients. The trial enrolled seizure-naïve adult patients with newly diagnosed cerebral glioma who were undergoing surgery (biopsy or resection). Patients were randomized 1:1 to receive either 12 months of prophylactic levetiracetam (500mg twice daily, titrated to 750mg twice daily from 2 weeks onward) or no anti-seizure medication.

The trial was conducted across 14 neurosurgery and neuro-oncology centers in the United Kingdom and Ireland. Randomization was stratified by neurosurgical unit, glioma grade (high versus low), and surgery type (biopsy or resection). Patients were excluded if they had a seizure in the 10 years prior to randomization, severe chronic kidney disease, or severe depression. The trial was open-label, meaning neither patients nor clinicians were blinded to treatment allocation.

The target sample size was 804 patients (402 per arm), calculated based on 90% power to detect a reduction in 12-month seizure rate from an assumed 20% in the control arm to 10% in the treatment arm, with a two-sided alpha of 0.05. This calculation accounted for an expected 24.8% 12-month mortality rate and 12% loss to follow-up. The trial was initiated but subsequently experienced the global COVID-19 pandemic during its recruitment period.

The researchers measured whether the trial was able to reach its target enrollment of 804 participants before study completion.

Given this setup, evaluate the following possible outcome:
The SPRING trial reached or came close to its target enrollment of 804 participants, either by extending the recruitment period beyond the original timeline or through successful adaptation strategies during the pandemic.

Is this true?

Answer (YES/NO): NO